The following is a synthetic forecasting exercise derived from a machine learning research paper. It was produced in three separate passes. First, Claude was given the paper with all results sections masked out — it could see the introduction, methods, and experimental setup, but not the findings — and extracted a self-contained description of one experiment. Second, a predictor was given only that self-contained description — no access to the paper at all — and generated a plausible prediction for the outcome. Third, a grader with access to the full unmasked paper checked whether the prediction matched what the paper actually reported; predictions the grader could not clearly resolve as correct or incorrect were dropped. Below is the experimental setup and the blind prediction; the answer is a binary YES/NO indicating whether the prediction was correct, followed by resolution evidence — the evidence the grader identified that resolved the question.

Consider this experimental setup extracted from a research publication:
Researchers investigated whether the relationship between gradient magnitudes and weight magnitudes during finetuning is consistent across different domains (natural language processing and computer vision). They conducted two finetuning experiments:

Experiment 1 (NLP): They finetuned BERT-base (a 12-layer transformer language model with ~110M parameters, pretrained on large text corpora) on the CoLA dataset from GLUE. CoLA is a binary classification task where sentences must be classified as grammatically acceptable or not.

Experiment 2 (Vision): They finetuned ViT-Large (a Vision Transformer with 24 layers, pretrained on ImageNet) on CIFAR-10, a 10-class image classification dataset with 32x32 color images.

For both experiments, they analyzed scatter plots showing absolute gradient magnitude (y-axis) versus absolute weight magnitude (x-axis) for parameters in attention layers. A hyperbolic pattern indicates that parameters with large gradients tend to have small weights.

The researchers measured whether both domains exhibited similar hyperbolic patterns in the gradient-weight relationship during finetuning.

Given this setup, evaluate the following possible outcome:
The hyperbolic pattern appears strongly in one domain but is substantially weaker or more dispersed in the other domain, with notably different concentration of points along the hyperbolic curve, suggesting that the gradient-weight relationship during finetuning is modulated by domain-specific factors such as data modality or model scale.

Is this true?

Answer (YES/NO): NO